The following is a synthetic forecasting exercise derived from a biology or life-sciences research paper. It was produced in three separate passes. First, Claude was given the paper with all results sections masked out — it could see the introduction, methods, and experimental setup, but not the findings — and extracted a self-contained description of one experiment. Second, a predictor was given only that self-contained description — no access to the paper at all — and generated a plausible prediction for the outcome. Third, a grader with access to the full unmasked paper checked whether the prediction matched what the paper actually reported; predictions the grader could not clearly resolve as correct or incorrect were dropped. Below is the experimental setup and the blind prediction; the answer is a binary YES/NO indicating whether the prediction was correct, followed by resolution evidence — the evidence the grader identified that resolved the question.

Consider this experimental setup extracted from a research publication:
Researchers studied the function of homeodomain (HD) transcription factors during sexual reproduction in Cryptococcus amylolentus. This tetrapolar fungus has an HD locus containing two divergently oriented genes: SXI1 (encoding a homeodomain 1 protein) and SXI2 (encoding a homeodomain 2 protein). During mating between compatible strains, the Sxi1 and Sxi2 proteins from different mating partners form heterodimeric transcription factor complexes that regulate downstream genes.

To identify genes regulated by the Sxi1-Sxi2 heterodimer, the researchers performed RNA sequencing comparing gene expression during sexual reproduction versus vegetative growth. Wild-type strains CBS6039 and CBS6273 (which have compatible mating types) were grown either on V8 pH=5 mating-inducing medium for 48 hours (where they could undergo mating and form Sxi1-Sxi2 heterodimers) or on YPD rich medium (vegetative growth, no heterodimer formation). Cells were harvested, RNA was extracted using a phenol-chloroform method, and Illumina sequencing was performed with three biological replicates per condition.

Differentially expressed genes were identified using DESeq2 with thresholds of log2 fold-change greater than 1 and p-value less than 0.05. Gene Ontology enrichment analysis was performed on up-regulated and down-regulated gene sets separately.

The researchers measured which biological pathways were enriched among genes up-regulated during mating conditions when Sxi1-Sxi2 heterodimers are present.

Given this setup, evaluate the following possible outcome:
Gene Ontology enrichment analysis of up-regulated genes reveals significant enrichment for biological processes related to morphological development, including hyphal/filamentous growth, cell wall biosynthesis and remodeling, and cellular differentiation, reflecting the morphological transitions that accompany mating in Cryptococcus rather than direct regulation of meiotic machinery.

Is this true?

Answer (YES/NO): NO